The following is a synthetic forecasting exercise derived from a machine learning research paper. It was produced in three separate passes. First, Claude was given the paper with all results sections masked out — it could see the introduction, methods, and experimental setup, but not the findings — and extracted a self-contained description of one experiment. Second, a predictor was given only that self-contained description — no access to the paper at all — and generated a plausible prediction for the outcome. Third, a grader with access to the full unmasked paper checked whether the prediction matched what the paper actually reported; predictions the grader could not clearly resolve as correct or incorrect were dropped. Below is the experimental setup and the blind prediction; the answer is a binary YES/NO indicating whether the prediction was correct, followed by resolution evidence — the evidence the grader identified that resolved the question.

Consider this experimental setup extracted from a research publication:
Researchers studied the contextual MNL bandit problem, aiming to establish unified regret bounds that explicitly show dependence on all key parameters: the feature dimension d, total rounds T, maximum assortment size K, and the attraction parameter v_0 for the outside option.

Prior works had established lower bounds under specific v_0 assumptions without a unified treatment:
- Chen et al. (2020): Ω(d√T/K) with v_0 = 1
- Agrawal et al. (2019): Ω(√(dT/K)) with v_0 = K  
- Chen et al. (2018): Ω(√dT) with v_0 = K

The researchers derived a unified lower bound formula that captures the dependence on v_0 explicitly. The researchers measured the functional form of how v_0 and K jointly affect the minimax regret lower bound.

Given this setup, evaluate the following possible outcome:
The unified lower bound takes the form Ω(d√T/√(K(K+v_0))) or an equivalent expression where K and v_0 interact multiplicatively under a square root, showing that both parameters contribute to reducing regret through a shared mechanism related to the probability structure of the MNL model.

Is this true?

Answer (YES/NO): NO